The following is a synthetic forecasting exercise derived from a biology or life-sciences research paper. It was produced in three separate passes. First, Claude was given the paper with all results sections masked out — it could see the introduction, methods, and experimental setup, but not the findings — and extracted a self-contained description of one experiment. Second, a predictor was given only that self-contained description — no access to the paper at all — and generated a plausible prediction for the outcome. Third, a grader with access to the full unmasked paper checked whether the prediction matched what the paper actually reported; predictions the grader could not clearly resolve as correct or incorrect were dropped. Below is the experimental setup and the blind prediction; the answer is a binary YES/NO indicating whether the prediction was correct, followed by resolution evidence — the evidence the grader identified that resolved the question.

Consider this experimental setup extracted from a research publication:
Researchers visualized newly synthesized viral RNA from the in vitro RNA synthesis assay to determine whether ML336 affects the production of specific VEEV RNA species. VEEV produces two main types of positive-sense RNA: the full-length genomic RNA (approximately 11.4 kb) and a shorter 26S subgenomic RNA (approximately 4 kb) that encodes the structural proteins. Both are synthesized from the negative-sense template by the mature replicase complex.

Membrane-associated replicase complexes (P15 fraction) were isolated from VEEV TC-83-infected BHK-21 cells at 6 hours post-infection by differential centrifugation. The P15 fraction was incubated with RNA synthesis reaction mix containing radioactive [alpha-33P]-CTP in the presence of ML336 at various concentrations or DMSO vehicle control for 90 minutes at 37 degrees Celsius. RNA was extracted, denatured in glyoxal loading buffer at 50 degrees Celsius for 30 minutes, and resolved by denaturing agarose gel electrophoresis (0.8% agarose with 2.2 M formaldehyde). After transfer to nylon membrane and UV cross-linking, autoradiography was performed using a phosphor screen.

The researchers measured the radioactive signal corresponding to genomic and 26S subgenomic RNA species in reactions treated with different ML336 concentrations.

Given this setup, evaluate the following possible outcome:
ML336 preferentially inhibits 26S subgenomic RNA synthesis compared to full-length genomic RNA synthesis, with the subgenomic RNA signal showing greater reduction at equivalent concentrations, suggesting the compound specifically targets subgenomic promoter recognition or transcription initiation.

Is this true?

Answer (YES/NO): NO